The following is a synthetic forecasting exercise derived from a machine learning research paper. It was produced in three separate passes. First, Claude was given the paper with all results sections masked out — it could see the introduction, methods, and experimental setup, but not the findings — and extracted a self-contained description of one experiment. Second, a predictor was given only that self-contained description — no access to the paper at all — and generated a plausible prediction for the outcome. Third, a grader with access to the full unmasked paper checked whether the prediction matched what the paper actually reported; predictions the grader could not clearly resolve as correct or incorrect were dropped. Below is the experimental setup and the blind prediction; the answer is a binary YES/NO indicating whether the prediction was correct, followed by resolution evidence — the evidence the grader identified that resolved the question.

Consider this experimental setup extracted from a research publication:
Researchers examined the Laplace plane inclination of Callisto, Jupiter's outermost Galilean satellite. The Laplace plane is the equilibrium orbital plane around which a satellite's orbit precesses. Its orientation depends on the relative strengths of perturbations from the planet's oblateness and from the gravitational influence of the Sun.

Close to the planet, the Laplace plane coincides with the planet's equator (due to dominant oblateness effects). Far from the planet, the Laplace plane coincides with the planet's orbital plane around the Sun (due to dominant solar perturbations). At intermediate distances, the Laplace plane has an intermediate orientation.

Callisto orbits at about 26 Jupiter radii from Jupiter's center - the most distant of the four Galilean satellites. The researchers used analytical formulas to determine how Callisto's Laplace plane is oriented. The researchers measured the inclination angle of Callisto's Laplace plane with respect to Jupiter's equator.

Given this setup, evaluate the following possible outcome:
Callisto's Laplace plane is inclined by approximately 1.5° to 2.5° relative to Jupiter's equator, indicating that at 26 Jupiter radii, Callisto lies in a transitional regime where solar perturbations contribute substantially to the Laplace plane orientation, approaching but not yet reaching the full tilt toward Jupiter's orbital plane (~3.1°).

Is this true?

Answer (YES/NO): NO